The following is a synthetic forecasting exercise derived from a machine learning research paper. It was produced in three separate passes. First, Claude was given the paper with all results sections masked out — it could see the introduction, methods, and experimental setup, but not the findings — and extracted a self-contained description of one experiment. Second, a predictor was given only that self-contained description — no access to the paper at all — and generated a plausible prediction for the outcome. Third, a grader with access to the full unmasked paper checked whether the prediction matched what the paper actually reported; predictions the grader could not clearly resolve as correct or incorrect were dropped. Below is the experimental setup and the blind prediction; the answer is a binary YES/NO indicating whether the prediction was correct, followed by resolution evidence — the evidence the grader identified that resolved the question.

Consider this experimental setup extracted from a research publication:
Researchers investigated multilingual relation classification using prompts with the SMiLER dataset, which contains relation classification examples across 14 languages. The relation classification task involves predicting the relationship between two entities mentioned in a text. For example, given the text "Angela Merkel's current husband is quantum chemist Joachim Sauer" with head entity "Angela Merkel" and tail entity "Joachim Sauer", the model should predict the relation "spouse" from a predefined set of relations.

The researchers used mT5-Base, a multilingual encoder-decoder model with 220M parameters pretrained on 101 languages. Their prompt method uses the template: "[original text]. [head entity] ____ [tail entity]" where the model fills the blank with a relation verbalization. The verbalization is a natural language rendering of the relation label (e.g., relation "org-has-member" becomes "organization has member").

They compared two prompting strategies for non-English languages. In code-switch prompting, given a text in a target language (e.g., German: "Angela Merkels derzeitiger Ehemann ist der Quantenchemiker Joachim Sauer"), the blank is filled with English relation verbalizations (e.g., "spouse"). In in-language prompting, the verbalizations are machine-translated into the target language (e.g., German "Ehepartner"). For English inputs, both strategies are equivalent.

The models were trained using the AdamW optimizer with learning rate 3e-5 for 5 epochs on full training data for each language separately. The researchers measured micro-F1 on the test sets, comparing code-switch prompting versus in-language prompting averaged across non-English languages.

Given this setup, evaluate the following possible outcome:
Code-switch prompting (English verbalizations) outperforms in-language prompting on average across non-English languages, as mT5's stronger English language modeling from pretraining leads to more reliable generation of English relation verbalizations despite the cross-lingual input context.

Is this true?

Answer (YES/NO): NO